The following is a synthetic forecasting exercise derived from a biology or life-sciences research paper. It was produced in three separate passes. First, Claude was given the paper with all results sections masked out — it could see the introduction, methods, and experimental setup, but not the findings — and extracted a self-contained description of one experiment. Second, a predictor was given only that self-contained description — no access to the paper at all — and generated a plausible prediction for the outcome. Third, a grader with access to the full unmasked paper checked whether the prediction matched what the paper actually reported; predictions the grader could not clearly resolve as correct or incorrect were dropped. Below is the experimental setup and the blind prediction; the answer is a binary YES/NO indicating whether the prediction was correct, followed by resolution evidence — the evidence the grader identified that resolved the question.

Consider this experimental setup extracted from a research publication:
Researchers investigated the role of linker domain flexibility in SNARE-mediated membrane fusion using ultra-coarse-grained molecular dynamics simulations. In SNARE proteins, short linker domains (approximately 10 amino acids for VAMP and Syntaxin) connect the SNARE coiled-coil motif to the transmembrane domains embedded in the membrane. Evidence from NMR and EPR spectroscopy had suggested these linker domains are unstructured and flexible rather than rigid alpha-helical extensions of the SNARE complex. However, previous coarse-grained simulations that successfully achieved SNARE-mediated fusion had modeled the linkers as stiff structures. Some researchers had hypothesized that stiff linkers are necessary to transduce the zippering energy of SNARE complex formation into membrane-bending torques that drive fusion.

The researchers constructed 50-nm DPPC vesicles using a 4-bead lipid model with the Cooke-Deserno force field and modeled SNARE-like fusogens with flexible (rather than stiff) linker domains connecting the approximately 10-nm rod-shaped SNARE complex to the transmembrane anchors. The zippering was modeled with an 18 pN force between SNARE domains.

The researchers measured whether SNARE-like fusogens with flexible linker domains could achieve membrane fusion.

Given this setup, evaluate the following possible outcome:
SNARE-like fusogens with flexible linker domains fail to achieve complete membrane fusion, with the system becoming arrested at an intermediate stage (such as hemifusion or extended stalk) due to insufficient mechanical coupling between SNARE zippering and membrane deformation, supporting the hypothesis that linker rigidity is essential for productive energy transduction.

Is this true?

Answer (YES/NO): NO